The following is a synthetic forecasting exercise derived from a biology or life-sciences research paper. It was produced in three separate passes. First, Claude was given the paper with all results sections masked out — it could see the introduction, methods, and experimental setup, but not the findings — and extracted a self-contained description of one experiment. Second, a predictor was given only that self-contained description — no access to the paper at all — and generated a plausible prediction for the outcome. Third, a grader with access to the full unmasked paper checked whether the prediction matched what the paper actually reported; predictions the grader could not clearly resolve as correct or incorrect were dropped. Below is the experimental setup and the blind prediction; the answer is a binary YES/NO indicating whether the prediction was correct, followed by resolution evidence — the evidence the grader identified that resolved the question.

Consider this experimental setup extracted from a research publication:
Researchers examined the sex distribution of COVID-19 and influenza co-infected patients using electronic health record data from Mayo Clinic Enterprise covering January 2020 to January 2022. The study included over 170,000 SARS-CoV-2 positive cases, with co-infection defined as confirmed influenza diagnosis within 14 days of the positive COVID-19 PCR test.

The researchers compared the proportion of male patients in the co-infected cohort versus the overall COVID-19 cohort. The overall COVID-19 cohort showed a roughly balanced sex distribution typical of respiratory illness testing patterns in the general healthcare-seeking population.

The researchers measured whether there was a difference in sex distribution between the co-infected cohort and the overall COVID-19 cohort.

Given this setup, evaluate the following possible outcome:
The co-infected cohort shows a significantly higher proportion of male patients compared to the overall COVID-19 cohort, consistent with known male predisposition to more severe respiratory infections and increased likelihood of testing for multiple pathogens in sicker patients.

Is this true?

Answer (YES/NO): YES